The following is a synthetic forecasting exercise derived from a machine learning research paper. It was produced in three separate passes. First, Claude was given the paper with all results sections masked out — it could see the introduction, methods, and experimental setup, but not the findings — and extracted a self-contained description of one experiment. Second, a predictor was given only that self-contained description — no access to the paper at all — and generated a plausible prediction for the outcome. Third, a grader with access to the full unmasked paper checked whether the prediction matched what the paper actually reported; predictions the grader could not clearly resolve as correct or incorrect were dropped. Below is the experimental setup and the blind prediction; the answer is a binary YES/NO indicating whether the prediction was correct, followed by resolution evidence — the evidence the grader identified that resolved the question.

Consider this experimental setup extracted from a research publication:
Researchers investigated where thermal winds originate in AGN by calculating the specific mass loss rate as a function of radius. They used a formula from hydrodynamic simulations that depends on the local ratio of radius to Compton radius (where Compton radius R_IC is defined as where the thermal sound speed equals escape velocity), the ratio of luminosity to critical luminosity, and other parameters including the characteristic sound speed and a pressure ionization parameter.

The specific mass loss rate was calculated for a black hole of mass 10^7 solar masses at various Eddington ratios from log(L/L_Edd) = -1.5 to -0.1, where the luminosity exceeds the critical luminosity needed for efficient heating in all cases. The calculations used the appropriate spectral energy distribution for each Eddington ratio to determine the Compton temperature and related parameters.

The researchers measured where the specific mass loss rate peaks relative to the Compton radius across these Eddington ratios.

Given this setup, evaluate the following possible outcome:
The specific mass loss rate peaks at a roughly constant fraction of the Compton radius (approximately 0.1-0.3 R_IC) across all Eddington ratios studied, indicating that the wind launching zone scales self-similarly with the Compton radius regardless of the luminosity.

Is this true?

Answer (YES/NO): YES